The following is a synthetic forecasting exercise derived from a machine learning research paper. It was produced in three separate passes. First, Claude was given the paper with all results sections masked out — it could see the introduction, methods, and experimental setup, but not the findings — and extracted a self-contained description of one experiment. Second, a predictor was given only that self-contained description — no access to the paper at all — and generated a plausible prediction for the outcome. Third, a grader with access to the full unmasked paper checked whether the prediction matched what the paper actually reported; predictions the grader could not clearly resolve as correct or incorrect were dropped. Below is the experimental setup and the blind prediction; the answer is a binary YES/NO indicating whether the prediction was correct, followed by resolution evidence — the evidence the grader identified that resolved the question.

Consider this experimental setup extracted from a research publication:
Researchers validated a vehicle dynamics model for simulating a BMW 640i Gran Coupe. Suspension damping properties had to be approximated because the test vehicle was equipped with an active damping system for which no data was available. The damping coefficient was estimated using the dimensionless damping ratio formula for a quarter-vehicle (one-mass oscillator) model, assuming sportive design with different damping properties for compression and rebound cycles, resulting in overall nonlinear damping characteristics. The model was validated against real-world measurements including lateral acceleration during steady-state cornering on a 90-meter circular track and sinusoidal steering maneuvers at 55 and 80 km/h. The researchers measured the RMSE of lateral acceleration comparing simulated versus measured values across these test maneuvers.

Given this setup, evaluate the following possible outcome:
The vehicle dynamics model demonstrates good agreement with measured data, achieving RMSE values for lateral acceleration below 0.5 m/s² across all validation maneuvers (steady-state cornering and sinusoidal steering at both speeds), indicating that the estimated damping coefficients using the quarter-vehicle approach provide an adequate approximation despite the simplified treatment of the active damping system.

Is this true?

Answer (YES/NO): NO